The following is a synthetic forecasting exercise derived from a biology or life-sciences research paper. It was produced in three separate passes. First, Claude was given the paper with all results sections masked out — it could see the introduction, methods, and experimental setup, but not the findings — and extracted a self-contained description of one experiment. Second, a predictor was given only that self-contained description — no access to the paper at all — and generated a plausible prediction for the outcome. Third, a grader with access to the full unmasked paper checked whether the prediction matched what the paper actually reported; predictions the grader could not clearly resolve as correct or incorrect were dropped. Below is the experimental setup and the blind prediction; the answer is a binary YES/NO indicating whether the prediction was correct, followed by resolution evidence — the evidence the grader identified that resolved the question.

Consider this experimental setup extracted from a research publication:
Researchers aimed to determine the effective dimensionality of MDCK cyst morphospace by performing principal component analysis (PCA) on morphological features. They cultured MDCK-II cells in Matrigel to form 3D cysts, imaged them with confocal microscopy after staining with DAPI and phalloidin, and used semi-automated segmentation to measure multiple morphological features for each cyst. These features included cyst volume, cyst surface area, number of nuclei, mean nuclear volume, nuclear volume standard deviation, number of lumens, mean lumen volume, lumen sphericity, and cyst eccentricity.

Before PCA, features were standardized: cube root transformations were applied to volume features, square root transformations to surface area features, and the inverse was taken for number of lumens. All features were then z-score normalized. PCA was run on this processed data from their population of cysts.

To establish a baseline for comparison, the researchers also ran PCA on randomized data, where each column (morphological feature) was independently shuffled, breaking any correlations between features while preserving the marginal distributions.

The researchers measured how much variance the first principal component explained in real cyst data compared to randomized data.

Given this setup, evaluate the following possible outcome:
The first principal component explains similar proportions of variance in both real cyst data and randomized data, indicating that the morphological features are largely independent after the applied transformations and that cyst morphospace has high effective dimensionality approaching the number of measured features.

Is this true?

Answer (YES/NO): NO